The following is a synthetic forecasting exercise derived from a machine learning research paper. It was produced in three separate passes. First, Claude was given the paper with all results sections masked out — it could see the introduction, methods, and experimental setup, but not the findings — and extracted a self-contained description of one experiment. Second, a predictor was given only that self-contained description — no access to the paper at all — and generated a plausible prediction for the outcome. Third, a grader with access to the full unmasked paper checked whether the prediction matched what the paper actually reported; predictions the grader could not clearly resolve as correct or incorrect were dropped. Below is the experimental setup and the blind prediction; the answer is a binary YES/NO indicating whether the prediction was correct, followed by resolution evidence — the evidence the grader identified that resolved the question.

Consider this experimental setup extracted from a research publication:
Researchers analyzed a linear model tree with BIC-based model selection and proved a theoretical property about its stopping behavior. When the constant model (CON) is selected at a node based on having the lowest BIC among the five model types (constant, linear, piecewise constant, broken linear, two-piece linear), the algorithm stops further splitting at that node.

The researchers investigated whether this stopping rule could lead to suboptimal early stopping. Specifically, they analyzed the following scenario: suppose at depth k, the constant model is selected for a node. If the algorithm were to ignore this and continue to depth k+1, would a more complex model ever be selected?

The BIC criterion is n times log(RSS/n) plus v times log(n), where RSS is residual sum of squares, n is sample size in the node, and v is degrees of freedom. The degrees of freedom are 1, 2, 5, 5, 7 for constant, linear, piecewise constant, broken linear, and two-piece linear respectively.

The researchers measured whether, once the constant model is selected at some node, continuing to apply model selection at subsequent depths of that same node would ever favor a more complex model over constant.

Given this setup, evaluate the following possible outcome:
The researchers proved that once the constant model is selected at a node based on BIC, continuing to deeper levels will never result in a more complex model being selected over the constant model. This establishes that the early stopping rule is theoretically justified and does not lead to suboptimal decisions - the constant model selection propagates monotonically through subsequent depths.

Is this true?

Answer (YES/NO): YES